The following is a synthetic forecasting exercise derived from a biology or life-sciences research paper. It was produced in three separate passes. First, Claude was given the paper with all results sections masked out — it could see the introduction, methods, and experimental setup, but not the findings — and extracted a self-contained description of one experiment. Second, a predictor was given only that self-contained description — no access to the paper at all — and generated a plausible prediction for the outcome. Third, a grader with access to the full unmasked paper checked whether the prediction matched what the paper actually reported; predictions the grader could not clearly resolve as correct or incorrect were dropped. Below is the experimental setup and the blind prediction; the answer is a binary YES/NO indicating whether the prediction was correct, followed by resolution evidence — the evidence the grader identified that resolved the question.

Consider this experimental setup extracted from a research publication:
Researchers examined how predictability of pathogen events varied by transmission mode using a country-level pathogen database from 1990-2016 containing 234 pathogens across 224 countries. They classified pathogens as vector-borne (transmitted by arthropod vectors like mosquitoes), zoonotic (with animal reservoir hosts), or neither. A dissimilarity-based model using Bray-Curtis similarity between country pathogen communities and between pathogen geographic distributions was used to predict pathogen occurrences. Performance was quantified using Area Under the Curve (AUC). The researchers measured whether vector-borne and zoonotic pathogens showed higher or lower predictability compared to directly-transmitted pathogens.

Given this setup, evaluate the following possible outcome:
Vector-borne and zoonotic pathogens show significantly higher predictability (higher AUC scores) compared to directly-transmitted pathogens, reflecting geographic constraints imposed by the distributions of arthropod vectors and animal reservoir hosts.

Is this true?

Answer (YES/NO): NO